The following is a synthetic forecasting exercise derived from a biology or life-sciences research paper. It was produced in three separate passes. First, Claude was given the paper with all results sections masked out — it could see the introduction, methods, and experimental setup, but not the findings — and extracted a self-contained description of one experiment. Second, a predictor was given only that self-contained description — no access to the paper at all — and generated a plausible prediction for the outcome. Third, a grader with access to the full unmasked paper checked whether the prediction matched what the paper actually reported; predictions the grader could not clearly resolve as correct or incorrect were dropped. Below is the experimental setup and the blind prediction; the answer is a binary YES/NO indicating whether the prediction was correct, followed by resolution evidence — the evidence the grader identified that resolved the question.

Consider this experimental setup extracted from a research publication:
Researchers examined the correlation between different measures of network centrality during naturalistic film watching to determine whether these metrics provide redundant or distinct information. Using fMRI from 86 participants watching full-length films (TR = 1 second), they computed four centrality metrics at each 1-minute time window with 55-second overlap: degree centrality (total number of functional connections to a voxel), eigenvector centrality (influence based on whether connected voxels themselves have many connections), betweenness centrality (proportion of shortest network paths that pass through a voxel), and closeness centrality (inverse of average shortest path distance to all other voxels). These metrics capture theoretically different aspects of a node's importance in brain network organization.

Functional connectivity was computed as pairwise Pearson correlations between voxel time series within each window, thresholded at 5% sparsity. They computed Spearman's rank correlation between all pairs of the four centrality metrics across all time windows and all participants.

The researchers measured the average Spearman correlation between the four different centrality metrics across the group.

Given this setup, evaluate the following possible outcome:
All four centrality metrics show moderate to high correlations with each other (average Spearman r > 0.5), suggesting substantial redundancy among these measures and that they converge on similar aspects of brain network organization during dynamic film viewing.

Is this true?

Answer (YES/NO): YES